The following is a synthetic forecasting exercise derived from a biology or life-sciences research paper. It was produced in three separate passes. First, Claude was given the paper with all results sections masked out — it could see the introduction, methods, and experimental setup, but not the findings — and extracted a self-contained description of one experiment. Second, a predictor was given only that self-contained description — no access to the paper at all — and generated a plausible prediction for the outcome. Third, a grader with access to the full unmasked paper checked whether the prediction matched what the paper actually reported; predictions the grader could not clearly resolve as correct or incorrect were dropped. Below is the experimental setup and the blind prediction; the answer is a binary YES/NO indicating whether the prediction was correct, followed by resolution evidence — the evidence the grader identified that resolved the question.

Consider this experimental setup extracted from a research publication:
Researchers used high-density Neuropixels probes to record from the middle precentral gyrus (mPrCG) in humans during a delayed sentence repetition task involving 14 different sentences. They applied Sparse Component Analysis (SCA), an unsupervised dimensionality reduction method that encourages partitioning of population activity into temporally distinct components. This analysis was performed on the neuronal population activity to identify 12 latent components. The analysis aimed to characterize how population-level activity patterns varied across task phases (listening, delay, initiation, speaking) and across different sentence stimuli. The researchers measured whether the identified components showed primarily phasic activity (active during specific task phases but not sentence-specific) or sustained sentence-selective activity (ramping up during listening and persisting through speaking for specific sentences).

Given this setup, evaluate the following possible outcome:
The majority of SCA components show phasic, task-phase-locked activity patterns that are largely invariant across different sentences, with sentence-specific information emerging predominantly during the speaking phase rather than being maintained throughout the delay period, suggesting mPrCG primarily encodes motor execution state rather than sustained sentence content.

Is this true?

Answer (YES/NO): NO